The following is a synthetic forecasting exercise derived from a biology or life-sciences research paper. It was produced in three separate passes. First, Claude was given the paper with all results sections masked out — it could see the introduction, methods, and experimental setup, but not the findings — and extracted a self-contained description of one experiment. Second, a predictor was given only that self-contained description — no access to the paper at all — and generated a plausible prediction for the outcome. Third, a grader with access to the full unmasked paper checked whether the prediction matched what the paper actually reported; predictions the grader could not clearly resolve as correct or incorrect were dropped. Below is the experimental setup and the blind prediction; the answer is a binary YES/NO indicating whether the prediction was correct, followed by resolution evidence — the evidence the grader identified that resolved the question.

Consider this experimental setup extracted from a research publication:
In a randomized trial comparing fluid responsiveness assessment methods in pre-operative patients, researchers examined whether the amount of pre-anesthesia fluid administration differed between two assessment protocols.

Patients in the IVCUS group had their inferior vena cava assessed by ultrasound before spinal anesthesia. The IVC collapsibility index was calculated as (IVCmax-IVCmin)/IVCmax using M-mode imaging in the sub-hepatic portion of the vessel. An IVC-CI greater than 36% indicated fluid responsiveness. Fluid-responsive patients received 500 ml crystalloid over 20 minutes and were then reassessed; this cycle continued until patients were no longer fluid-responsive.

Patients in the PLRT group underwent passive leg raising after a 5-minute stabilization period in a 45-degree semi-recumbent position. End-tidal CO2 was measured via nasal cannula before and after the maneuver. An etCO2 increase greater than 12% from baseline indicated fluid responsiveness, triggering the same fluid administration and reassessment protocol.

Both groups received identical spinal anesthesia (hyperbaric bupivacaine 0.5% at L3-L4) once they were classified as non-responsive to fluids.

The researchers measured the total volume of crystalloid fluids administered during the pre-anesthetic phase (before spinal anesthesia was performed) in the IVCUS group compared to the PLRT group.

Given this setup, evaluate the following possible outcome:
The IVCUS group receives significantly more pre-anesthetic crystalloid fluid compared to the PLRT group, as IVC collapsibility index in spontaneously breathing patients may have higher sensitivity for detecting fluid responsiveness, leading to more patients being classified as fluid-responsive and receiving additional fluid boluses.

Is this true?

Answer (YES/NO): YES